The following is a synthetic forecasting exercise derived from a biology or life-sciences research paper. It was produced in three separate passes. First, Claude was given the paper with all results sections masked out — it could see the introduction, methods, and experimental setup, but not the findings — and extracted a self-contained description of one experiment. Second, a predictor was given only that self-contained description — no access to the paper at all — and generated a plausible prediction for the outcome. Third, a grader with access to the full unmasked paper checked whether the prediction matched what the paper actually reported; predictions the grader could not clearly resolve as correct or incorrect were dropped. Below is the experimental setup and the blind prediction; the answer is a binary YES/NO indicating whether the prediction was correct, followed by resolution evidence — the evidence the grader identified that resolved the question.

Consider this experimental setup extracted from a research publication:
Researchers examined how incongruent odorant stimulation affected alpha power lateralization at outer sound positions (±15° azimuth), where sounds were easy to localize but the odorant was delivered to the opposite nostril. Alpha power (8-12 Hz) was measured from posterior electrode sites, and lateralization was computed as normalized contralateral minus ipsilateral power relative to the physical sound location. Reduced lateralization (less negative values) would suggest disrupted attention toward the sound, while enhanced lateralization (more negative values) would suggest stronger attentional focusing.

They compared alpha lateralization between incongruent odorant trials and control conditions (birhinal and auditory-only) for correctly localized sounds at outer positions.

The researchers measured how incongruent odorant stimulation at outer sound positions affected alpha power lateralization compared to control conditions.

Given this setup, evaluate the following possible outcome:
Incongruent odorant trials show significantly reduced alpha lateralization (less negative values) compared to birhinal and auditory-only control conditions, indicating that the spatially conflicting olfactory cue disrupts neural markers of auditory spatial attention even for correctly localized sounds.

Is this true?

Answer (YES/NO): YES